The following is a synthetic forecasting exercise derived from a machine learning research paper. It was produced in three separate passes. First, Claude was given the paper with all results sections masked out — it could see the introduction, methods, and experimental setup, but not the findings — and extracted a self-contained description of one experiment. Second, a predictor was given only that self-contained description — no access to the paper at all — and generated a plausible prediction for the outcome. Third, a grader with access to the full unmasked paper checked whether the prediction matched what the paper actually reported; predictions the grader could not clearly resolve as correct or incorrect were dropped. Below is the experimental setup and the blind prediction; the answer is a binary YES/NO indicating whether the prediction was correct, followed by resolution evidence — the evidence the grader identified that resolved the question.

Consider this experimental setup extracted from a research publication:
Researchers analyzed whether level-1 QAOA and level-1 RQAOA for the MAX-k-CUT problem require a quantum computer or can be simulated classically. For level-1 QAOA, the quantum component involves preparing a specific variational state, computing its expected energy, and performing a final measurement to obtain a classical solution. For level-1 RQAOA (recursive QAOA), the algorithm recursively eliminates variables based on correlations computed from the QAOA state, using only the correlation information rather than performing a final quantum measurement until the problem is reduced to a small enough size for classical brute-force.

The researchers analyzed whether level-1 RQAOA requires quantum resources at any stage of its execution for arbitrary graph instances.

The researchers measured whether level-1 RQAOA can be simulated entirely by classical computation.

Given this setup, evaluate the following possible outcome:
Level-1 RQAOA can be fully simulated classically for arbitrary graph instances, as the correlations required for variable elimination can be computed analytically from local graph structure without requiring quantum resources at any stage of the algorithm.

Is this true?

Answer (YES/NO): YES